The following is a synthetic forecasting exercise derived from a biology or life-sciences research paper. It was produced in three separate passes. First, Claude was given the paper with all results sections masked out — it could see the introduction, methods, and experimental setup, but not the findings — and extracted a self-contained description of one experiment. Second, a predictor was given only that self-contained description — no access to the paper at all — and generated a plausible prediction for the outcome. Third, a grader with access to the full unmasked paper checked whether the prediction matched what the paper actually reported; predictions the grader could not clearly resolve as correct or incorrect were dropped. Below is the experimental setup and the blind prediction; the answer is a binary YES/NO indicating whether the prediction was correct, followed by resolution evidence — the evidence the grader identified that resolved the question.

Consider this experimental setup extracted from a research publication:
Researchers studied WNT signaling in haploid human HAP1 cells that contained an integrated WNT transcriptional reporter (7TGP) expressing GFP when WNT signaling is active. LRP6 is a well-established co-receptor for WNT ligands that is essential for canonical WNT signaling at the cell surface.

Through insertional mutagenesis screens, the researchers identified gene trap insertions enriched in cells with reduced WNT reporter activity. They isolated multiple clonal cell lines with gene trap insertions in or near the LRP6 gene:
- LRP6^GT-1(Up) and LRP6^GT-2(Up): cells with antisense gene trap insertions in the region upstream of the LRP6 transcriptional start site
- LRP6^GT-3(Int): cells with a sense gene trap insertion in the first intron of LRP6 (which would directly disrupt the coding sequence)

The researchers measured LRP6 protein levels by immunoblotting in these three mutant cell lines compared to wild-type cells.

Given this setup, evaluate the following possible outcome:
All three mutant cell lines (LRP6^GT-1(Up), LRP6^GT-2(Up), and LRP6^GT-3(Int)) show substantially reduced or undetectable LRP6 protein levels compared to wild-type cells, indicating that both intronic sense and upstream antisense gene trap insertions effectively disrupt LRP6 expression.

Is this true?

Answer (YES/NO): YES